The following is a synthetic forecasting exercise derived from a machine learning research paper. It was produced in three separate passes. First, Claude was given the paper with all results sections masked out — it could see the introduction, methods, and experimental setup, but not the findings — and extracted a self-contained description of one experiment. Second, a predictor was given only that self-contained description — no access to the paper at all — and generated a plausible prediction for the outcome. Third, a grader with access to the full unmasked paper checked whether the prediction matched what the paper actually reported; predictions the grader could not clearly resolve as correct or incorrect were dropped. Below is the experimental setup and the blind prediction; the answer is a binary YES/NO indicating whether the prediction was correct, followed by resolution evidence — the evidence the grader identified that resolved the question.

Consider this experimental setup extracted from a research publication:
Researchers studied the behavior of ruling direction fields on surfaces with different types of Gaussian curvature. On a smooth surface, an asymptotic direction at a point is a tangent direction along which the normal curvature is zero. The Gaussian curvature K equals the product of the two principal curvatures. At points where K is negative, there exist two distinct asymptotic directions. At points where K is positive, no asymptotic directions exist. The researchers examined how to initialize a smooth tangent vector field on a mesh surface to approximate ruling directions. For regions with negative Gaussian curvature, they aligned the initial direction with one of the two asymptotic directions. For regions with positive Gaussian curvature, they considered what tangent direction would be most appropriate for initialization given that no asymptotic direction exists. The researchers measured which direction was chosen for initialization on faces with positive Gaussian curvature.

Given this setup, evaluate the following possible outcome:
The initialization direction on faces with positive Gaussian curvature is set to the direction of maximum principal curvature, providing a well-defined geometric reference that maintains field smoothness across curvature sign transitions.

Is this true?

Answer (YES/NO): NO